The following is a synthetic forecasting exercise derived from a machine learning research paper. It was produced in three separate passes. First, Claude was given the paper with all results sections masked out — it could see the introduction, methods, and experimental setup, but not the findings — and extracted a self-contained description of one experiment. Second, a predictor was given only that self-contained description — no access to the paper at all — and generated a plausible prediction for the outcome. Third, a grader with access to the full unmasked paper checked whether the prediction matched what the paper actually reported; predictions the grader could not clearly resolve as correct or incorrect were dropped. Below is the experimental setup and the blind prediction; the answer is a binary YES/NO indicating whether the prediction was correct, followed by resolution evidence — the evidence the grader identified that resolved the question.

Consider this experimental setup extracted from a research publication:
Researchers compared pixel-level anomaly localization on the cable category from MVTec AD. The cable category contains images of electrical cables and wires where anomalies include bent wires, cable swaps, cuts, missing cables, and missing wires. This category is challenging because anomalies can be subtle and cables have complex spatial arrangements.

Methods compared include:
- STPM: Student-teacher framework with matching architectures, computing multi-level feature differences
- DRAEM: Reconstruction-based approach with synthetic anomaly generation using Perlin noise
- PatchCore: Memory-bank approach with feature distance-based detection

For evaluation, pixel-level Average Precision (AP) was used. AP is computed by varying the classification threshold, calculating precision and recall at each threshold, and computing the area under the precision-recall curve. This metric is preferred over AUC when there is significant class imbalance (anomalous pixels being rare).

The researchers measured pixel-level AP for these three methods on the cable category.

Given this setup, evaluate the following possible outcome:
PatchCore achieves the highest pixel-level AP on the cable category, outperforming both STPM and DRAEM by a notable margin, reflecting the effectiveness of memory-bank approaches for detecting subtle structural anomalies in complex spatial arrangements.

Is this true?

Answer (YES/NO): YES